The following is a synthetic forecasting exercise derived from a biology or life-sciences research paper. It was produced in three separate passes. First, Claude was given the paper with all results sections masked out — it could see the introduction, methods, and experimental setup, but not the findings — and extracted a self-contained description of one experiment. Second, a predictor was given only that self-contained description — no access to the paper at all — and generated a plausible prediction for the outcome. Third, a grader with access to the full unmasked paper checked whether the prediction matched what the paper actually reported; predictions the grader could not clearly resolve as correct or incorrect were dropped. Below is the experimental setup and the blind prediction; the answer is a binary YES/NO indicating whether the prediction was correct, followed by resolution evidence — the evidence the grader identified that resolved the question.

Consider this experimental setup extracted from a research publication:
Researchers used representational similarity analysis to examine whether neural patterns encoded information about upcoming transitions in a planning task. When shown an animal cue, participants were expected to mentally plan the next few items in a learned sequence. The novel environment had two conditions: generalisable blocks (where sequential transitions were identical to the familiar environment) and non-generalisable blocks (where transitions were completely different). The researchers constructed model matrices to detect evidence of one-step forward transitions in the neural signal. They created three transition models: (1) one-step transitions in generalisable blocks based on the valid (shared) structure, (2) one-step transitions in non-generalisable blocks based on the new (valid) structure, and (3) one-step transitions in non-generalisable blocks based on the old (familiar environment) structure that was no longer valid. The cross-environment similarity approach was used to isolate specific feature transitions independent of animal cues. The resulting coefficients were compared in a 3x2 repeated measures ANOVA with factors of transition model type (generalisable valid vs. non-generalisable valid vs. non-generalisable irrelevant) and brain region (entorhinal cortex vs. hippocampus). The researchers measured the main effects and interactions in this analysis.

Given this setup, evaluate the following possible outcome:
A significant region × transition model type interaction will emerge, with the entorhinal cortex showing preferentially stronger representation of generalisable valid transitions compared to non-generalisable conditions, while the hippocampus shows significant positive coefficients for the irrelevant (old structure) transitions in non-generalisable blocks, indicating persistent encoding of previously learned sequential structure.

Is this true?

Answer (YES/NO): NO